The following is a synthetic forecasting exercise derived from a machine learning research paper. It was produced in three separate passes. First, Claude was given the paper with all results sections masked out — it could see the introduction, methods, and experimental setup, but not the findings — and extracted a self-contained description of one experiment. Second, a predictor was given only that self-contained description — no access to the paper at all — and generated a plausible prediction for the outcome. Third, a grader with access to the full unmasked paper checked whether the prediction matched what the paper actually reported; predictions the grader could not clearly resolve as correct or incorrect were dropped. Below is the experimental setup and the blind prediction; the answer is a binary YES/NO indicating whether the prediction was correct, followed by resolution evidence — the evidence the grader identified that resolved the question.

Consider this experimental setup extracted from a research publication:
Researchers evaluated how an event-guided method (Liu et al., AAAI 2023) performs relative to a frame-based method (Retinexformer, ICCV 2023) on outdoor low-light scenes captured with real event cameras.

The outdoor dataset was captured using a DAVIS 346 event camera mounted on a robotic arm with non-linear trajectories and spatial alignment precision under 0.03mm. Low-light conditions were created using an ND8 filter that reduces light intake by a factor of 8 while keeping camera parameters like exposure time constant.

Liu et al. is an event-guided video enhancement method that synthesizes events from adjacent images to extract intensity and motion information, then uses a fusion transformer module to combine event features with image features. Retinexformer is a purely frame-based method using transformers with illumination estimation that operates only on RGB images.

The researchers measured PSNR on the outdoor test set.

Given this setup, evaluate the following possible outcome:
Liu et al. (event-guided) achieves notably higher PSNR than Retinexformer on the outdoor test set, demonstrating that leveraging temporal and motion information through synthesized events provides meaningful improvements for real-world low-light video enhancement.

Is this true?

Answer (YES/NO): NO